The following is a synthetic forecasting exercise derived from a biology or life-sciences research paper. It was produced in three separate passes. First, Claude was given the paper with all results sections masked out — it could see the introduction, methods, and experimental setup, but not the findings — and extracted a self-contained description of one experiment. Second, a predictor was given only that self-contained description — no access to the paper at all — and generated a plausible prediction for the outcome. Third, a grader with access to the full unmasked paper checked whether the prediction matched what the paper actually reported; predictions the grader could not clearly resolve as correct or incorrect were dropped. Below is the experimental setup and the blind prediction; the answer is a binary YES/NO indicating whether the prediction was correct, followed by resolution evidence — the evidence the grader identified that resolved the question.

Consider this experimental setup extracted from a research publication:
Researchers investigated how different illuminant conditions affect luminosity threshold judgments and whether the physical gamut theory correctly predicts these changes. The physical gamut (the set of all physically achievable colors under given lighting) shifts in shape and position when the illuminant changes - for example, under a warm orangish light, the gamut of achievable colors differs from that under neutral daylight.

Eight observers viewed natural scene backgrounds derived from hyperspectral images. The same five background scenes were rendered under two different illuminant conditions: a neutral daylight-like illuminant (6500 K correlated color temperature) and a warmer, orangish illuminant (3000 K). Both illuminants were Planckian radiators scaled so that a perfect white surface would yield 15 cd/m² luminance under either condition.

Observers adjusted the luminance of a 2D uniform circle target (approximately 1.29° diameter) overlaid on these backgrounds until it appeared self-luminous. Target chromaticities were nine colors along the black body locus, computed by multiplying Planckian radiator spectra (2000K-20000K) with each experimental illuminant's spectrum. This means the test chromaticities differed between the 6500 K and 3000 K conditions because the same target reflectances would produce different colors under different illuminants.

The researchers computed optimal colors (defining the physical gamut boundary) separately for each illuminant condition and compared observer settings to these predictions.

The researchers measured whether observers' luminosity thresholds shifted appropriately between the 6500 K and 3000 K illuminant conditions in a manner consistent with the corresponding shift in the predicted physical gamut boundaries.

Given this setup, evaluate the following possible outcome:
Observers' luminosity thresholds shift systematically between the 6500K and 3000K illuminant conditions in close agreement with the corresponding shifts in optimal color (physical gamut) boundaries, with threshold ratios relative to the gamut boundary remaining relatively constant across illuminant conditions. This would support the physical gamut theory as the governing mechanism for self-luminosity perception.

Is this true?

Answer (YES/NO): YES